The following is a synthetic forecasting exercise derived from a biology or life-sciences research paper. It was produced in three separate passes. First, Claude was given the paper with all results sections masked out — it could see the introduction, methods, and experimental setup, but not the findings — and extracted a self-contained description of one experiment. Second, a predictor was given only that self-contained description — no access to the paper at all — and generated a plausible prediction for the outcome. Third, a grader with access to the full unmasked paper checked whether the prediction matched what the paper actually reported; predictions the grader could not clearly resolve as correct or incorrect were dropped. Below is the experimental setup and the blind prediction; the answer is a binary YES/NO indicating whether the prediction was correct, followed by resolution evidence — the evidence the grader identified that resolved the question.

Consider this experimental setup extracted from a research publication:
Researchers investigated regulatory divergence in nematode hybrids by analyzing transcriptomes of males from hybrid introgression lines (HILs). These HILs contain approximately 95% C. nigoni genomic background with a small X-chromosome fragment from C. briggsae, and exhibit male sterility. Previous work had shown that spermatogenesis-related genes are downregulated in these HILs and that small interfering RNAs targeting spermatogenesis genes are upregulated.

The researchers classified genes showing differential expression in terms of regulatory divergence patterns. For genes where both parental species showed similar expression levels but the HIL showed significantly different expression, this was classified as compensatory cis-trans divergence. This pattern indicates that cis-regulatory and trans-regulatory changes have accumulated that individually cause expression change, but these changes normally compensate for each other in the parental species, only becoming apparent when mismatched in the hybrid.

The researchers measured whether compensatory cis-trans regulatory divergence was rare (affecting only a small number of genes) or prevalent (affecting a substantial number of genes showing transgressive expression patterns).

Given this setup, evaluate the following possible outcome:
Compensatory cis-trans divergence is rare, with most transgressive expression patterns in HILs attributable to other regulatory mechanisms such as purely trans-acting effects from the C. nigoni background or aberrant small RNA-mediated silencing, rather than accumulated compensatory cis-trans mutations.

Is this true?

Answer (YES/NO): NO